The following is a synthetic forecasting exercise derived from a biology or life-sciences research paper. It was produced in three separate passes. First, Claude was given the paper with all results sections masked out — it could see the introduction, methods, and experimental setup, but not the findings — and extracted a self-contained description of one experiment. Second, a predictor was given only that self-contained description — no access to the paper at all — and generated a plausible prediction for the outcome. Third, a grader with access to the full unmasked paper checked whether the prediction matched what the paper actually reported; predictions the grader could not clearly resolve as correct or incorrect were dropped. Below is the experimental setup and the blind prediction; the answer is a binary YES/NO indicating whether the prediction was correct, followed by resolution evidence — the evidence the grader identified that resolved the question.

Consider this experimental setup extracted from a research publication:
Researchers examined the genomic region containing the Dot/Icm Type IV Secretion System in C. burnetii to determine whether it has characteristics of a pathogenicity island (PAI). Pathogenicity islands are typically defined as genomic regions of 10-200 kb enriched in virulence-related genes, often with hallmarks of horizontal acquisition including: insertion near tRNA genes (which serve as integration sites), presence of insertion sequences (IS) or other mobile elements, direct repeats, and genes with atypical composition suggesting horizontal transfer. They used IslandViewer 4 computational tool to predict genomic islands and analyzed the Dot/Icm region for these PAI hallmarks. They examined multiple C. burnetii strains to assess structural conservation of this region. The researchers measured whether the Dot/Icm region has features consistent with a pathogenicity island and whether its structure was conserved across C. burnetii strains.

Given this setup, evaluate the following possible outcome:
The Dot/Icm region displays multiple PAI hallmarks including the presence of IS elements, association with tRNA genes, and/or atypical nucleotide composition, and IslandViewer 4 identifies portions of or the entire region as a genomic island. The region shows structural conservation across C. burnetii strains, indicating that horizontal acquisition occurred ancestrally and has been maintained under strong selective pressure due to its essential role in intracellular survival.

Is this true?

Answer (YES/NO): YES